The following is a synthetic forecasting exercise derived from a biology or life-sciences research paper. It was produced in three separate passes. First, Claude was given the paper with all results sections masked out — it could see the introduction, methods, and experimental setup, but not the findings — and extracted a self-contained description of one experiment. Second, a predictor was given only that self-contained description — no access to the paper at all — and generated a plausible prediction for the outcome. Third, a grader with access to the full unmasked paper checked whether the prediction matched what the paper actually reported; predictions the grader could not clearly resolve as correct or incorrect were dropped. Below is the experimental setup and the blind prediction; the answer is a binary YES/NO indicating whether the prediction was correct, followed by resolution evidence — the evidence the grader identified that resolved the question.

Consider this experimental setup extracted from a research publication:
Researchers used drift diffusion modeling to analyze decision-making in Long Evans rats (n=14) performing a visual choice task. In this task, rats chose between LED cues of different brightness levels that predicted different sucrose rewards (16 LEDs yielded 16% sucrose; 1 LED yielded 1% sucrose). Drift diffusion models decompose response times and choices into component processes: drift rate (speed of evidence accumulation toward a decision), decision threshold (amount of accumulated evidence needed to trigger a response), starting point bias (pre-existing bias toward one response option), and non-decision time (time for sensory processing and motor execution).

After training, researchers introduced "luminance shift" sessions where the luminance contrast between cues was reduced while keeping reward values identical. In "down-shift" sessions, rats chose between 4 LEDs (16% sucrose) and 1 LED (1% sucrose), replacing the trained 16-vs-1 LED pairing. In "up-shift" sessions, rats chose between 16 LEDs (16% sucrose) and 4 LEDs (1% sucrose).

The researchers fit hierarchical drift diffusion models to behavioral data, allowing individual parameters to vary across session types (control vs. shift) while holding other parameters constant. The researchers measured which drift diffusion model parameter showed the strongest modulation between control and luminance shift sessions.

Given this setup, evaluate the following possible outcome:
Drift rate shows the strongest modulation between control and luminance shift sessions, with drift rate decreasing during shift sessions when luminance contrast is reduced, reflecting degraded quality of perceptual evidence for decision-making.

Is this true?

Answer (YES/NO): YES